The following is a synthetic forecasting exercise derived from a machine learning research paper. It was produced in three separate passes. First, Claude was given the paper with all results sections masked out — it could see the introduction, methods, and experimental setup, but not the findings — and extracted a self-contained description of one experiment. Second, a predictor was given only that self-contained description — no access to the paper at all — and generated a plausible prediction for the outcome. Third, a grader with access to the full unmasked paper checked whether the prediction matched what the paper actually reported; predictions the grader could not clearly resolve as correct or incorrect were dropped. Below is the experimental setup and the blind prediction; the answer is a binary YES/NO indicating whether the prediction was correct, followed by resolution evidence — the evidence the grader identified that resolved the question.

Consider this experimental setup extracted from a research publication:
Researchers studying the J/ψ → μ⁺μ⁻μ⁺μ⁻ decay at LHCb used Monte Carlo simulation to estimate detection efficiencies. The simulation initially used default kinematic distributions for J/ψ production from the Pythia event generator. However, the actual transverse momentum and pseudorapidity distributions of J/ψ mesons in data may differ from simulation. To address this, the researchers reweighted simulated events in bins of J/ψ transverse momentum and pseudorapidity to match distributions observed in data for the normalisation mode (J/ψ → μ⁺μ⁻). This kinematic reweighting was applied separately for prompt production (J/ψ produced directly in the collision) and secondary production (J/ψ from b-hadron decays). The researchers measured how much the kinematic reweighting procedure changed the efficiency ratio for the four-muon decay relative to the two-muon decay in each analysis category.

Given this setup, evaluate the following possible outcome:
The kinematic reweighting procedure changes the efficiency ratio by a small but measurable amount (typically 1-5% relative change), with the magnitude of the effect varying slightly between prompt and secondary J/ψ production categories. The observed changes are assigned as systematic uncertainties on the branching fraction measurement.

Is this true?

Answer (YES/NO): NO